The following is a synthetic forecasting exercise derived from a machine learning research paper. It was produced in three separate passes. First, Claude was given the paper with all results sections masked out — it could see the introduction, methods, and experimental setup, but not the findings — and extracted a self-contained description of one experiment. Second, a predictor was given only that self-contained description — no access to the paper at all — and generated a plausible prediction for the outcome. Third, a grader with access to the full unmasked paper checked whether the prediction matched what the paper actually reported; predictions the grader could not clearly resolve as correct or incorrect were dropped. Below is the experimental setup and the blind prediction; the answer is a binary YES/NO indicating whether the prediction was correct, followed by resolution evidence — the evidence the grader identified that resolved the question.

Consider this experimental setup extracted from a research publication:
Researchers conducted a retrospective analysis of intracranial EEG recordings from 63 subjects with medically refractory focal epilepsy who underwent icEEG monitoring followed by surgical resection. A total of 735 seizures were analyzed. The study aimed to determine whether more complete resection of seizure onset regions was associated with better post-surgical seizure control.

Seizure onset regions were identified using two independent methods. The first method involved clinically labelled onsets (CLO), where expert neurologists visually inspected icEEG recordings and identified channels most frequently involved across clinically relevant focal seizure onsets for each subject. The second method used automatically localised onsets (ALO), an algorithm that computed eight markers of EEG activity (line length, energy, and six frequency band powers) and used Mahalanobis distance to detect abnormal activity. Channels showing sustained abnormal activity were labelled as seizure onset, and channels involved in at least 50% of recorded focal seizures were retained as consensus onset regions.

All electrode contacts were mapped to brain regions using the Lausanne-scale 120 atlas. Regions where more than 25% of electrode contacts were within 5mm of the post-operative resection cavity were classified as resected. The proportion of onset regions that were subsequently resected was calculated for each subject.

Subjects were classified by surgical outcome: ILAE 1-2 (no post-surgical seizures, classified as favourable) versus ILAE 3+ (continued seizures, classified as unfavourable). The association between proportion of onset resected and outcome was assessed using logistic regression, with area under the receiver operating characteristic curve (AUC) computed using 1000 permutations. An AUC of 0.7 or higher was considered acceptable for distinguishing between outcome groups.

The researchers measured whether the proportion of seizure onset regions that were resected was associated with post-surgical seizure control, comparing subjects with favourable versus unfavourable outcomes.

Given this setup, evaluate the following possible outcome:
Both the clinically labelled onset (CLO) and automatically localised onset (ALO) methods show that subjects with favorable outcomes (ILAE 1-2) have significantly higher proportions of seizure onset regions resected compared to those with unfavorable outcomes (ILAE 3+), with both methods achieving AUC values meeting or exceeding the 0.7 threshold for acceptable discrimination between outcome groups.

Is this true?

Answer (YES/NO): NO